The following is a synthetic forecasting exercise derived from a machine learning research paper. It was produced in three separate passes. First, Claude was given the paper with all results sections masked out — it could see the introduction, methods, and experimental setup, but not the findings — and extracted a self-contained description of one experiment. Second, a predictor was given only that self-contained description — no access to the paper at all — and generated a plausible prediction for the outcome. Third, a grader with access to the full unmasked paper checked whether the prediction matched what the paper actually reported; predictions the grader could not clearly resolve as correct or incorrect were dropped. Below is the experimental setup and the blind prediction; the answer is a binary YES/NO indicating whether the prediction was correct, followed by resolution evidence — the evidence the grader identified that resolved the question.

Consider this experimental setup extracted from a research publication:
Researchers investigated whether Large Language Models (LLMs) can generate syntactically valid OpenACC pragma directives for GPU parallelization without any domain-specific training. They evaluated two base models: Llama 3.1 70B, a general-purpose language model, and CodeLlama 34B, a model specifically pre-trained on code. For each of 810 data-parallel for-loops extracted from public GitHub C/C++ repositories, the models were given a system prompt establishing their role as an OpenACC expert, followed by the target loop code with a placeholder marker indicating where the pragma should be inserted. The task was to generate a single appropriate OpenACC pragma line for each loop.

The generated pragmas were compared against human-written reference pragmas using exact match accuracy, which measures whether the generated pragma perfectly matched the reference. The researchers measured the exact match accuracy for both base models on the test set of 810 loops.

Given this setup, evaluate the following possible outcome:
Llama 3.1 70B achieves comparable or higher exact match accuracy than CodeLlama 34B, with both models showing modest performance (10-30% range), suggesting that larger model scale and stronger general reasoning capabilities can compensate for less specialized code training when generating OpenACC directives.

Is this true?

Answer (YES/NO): NO